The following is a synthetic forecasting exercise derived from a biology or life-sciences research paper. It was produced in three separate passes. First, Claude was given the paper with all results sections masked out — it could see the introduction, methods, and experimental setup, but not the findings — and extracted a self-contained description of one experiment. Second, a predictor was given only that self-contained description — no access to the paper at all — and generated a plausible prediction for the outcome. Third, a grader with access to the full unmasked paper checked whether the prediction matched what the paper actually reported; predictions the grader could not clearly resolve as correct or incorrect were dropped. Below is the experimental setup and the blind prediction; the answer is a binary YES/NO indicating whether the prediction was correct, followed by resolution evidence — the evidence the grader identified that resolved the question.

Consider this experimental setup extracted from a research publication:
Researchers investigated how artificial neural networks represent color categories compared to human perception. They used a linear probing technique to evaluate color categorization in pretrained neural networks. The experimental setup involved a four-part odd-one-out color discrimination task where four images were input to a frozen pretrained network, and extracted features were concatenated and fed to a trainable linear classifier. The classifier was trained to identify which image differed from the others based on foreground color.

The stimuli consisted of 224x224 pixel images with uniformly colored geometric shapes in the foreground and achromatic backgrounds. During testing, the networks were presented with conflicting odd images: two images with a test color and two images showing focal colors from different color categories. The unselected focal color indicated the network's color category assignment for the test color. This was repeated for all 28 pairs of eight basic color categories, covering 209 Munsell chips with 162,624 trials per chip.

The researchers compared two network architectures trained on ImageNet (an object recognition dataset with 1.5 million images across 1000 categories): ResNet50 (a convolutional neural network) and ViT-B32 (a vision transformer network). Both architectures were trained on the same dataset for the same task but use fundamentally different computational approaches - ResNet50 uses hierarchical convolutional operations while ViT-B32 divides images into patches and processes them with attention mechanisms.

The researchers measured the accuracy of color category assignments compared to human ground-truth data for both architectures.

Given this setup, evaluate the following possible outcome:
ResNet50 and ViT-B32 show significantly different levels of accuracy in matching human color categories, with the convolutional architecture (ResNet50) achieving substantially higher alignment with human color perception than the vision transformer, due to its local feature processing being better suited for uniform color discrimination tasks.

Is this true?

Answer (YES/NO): NO